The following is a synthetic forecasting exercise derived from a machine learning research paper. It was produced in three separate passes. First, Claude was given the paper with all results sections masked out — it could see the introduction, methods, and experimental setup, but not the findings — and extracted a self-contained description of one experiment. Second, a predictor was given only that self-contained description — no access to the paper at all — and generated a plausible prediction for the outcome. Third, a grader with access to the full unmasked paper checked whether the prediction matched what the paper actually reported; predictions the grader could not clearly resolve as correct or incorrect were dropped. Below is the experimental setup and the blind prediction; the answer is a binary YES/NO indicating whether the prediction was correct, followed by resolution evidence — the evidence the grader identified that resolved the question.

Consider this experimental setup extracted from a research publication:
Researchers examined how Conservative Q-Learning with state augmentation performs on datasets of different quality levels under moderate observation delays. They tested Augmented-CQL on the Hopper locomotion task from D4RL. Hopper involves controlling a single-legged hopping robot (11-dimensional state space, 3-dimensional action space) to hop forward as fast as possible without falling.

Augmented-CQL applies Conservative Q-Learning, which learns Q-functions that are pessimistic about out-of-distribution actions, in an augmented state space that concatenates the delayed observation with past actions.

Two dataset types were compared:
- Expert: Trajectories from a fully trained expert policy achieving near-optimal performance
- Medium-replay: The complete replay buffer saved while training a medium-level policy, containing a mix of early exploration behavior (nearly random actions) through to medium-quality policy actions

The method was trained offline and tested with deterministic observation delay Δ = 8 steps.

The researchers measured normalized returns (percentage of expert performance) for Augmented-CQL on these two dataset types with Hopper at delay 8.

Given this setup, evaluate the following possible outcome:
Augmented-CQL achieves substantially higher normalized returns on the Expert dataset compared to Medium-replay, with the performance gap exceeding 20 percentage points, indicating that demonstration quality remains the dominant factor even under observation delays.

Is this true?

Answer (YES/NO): YES